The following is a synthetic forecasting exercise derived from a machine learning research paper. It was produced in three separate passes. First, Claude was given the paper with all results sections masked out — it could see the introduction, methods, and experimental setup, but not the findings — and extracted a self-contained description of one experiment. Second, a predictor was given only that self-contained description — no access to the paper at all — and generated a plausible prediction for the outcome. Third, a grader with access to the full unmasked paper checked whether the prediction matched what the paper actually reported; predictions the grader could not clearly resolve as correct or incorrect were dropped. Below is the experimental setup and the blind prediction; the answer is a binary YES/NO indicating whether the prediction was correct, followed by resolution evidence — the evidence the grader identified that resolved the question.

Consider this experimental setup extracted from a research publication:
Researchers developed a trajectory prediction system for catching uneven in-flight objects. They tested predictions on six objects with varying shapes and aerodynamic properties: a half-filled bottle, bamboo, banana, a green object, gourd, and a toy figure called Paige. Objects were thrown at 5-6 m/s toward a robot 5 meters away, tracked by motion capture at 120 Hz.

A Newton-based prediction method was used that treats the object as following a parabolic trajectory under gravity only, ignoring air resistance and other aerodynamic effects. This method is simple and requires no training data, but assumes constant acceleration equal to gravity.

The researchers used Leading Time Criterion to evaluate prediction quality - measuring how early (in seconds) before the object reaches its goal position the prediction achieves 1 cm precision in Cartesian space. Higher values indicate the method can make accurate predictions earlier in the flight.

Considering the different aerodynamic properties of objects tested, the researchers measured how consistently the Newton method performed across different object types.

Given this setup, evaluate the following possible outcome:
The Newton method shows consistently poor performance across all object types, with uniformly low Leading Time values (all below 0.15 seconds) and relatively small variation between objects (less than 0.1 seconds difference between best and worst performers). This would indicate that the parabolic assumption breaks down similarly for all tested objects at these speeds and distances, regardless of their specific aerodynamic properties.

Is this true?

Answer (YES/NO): NO